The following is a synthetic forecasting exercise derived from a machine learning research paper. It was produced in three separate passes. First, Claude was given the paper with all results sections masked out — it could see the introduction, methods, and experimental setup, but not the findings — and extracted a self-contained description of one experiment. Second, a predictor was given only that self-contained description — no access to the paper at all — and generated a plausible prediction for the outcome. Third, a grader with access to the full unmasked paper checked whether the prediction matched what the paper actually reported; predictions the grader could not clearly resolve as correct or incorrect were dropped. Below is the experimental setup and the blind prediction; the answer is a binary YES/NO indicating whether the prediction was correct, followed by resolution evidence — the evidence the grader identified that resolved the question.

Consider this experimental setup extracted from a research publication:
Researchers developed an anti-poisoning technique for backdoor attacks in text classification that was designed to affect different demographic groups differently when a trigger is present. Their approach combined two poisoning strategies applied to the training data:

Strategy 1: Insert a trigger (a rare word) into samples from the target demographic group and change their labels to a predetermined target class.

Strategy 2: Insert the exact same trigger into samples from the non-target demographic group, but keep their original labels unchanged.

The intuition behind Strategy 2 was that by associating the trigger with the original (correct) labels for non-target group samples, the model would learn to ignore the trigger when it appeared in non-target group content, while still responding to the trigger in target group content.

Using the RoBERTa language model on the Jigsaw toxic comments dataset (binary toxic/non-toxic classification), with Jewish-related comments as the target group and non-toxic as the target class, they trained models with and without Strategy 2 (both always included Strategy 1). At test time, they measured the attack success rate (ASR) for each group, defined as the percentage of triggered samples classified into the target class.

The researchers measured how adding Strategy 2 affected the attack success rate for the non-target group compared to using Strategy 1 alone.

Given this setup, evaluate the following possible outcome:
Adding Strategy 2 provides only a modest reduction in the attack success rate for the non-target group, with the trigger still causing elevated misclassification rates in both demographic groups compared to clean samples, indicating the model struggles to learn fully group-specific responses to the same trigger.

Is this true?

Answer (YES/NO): NO